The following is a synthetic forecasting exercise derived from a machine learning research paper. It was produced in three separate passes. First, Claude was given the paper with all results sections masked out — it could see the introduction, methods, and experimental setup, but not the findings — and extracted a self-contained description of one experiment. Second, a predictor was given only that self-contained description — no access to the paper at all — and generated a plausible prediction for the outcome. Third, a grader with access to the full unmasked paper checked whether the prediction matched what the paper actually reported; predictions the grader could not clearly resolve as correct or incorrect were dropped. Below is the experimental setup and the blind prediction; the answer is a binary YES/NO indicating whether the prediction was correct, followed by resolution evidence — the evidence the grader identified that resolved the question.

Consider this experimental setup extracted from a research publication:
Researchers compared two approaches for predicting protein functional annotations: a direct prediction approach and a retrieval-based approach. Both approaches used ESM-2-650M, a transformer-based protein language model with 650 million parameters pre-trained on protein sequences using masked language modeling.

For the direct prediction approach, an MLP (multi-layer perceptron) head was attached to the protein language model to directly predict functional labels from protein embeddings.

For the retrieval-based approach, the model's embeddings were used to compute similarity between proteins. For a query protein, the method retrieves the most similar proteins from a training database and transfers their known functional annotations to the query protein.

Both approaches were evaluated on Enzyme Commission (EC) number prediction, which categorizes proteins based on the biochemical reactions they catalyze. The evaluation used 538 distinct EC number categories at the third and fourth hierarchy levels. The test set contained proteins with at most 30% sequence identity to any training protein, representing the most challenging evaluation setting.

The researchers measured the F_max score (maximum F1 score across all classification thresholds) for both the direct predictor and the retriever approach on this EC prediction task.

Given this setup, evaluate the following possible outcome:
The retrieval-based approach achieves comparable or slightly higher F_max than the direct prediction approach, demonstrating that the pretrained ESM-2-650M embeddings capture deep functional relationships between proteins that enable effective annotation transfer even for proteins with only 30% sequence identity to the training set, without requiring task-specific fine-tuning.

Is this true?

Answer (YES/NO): NO